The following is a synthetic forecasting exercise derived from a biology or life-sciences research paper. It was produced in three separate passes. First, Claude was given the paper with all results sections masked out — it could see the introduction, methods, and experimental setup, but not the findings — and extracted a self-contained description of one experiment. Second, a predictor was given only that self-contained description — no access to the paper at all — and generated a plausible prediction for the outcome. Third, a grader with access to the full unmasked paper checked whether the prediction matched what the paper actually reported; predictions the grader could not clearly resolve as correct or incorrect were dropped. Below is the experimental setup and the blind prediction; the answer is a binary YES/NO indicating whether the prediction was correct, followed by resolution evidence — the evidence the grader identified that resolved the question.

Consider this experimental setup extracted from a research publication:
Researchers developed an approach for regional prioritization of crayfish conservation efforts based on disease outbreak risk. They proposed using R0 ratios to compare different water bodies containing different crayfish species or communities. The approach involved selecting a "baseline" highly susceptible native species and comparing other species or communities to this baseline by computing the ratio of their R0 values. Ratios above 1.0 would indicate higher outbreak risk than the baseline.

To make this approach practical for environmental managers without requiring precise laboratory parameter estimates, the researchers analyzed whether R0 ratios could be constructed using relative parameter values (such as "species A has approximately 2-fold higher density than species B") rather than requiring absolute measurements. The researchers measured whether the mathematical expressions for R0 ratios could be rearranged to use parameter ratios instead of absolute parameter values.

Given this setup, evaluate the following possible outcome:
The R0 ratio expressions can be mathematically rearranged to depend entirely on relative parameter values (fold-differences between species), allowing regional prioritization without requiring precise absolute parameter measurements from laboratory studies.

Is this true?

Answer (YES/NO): YES